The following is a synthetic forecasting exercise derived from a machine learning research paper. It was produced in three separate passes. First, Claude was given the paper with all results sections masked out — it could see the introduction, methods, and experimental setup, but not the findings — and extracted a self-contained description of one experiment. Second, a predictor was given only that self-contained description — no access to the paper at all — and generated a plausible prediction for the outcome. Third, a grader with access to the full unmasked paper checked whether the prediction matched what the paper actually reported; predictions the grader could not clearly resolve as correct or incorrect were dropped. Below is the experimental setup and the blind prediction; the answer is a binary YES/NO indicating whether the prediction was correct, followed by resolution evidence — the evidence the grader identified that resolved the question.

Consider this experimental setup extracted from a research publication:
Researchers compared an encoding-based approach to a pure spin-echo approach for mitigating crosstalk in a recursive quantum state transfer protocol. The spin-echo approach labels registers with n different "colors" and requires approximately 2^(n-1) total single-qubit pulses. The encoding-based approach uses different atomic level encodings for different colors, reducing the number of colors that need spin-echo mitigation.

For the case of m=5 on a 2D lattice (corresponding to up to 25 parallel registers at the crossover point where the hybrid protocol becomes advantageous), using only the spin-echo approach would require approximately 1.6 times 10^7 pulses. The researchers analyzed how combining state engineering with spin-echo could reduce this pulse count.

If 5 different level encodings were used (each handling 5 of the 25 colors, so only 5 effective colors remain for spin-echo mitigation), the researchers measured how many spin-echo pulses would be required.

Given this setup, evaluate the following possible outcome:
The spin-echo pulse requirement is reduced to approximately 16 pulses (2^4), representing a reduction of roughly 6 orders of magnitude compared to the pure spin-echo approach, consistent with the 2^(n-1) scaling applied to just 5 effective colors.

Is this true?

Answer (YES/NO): YES